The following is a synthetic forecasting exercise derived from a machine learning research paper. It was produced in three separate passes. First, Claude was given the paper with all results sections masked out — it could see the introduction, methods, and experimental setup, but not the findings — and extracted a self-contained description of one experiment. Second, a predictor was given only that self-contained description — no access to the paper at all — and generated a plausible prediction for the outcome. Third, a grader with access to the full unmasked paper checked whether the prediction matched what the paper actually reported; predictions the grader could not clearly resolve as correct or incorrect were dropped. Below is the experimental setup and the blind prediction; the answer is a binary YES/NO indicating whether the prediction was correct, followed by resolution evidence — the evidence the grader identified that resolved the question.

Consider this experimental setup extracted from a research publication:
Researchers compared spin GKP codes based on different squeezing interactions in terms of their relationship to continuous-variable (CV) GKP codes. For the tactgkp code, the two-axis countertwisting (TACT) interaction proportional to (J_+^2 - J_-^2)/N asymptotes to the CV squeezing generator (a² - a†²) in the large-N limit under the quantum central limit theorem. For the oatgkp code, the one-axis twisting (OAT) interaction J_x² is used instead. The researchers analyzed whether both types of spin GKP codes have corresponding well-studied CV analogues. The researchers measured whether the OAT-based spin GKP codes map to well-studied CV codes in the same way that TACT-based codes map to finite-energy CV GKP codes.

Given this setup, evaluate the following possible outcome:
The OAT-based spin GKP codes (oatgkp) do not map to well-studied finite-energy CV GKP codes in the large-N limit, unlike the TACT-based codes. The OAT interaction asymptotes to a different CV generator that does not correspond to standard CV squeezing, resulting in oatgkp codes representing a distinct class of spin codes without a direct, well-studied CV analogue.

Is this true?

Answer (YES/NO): YES